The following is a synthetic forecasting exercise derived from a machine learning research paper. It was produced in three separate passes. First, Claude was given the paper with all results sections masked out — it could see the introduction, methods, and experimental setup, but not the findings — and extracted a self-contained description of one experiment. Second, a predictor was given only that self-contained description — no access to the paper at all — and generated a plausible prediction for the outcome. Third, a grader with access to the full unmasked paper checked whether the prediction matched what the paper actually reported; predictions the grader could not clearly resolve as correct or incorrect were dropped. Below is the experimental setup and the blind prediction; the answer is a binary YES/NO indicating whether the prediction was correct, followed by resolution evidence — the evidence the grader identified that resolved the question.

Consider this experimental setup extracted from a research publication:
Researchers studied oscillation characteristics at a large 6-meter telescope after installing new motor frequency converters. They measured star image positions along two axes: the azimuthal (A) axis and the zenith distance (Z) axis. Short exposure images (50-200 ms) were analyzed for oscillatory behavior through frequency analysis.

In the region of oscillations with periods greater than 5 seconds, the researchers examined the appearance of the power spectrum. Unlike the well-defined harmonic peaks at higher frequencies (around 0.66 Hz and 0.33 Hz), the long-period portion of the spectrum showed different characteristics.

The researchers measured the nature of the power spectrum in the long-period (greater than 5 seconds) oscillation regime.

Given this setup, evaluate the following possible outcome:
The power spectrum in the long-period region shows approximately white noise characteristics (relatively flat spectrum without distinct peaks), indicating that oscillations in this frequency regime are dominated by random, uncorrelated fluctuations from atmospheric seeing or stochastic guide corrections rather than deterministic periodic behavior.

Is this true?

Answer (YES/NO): NO